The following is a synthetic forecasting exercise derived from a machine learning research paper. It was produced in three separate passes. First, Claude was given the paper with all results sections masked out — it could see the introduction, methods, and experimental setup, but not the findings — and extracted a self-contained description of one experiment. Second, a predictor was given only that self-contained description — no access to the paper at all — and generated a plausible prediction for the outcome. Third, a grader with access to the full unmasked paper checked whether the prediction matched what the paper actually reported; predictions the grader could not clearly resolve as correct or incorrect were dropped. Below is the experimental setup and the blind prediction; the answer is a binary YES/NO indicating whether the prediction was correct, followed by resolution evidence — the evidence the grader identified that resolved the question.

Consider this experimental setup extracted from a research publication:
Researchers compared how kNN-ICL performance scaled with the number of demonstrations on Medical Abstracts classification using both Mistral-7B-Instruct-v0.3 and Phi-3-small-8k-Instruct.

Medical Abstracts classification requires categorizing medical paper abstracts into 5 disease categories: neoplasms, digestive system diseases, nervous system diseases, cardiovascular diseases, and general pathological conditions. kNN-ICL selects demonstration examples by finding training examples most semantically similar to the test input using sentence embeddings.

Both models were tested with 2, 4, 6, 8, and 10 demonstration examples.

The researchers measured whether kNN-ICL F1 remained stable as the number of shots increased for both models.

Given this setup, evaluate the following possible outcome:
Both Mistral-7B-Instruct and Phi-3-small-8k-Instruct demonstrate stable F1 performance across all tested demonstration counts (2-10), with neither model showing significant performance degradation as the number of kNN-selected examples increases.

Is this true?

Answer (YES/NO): YES